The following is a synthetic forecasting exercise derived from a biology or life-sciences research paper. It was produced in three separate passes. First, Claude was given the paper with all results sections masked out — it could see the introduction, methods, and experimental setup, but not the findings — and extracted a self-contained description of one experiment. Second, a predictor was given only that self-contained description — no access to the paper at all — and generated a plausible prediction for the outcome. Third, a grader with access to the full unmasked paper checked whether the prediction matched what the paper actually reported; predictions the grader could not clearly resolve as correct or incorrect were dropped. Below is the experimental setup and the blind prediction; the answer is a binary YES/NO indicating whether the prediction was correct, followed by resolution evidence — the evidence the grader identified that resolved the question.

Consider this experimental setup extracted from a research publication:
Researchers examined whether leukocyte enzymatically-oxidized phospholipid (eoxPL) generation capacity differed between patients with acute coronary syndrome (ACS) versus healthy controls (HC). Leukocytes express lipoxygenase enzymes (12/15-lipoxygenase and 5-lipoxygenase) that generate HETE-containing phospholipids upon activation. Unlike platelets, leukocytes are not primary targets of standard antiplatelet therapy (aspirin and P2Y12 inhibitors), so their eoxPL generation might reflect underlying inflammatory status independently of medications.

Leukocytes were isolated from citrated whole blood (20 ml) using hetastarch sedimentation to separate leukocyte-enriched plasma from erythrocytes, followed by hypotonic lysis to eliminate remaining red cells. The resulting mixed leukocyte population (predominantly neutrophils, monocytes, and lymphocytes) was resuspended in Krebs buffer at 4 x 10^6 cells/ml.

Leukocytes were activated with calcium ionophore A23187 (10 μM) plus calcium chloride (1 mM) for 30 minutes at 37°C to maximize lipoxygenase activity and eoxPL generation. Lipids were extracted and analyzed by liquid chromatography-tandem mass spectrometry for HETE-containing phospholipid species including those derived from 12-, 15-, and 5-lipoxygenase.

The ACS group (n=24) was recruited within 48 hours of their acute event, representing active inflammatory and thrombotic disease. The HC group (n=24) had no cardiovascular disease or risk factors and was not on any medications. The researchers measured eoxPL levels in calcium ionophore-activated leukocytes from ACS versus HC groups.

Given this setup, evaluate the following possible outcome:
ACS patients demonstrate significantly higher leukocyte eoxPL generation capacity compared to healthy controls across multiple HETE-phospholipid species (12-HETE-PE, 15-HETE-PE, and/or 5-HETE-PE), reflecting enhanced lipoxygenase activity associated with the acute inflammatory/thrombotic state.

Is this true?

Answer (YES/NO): NO